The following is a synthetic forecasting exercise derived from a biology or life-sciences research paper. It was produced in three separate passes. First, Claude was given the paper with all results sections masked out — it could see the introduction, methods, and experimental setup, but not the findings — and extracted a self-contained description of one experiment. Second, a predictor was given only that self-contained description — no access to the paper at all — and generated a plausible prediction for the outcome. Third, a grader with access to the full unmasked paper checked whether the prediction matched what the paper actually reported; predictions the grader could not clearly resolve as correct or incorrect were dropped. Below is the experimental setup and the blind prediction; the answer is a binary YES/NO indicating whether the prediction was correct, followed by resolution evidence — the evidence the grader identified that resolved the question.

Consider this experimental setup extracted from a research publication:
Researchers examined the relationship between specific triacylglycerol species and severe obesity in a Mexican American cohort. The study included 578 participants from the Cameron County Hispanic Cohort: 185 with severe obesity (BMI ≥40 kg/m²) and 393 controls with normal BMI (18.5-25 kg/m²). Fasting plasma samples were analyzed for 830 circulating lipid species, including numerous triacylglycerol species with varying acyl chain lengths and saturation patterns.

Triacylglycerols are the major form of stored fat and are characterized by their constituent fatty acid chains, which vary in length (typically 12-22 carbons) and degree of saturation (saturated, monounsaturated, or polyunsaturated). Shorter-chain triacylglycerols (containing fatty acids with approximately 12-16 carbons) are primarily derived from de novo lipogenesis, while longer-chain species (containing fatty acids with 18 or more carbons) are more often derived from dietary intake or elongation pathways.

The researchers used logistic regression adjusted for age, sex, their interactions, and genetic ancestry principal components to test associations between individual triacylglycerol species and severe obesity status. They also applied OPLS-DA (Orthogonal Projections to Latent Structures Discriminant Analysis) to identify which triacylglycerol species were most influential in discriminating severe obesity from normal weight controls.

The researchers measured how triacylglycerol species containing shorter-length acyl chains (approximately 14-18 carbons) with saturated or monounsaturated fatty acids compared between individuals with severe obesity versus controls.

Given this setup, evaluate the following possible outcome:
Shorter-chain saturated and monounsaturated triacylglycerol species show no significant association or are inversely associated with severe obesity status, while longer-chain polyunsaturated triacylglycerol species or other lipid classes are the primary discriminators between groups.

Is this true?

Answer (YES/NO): NO